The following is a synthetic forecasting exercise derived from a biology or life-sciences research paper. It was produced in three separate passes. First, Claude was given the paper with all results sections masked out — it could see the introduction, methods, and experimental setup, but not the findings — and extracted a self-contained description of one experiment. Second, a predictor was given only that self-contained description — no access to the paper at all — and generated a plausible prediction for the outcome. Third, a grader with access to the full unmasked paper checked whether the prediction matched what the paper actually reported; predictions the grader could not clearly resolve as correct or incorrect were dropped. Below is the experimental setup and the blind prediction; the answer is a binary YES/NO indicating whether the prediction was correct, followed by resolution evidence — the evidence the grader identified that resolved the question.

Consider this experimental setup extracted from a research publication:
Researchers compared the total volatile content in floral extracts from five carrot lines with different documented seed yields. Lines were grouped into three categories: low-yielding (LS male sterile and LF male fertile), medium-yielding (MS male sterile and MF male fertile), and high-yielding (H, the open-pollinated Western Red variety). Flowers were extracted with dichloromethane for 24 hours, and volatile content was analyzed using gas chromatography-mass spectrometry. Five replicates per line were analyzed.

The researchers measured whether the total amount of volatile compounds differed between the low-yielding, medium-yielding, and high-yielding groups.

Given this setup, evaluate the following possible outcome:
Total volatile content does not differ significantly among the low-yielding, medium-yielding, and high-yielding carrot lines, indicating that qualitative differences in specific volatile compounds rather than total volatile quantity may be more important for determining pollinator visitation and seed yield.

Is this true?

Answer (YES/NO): NO